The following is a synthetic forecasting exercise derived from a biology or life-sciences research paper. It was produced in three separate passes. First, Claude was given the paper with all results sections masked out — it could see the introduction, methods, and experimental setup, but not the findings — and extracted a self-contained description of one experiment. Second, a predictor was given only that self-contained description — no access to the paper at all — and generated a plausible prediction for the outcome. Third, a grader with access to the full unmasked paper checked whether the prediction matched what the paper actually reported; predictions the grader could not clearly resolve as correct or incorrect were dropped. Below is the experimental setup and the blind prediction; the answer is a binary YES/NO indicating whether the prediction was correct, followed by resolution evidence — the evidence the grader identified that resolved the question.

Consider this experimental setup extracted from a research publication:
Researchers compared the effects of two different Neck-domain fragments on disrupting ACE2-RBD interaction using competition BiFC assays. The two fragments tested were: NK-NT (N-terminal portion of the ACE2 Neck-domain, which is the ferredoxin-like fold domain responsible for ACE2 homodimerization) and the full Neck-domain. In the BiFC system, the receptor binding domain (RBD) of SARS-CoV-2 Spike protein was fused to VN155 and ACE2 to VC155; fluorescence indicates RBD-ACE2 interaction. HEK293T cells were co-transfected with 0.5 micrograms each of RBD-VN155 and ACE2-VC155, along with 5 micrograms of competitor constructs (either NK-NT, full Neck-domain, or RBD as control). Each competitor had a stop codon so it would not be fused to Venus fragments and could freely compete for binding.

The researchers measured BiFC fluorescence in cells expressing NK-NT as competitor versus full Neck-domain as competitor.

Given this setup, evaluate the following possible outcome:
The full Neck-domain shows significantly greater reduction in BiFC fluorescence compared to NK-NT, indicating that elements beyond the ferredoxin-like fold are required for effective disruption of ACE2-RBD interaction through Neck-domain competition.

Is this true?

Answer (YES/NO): NO